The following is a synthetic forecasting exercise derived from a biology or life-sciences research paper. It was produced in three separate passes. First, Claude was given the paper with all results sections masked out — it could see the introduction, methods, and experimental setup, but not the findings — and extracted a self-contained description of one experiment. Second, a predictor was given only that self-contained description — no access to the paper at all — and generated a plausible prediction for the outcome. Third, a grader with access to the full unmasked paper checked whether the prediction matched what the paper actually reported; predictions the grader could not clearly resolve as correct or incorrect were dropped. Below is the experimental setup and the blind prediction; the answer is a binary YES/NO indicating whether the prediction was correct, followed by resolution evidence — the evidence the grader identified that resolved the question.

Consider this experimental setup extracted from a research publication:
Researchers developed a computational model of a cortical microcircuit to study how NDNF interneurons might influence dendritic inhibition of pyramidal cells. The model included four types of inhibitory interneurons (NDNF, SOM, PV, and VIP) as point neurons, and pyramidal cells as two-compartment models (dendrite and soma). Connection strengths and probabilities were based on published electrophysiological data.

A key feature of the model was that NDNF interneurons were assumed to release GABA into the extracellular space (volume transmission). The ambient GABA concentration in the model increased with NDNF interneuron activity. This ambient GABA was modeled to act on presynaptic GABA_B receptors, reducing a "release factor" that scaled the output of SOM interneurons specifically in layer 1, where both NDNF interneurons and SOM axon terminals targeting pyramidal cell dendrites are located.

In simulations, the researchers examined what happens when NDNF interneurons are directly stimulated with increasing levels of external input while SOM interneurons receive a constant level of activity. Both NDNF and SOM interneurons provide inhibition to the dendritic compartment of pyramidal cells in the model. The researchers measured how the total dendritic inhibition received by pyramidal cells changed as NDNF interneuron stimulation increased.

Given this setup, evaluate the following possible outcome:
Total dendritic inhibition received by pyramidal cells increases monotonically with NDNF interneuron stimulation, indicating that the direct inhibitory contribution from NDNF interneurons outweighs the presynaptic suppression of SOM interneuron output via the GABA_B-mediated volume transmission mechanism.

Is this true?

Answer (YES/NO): NO